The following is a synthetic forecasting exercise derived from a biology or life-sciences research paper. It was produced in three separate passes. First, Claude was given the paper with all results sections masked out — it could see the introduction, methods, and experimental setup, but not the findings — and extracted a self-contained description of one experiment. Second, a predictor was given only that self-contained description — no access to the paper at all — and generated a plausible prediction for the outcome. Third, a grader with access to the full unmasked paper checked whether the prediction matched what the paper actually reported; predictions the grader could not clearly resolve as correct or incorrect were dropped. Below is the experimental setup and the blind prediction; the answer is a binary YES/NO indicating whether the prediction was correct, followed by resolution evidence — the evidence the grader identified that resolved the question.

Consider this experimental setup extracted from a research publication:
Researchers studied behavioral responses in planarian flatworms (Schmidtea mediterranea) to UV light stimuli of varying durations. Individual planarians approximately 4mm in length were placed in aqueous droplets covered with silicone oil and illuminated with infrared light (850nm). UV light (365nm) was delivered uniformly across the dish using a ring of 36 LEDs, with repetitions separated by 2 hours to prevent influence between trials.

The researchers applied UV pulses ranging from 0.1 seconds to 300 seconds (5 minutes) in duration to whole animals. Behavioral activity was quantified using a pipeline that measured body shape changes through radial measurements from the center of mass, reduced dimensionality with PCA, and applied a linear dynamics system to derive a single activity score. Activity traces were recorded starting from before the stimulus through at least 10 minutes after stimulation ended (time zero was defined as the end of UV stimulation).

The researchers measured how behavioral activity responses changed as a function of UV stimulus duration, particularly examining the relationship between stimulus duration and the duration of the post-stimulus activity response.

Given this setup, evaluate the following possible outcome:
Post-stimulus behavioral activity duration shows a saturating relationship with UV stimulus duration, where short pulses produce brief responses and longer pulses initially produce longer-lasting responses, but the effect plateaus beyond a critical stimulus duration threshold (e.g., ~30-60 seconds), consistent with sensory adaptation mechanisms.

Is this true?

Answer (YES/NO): NO